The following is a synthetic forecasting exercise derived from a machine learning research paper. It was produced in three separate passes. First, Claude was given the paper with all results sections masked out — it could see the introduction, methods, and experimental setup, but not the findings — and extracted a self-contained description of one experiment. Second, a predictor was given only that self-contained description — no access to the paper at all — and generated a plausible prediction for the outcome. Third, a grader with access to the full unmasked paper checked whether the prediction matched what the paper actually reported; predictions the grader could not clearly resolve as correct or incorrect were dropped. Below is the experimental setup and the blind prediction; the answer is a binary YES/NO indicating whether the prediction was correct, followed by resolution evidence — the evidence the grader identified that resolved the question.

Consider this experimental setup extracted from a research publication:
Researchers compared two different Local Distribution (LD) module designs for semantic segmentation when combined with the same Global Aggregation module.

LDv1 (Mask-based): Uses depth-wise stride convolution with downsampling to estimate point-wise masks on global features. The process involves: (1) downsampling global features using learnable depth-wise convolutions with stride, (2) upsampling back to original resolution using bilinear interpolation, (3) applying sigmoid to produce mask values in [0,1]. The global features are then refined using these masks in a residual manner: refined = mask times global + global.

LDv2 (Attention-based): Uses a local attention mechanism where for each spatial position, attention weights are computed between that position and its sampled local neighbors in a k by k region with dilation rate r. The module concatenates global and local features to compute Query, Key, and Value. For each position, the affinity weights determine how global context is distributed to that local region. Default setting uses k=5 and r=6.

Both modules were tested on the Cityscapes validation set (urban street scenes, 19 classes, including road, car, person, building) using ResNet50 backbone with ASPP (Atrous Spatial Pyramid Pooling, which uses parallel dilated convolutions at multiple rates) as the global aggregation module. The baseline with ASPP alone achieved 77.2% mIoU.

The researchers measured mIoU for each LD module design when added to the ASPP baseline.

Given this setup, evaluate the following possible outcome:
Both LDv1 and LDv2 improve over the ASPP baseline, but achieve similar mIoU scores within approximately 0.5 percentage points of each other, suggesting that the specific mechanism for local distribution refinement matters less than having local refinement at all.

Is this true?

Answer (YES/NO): NO